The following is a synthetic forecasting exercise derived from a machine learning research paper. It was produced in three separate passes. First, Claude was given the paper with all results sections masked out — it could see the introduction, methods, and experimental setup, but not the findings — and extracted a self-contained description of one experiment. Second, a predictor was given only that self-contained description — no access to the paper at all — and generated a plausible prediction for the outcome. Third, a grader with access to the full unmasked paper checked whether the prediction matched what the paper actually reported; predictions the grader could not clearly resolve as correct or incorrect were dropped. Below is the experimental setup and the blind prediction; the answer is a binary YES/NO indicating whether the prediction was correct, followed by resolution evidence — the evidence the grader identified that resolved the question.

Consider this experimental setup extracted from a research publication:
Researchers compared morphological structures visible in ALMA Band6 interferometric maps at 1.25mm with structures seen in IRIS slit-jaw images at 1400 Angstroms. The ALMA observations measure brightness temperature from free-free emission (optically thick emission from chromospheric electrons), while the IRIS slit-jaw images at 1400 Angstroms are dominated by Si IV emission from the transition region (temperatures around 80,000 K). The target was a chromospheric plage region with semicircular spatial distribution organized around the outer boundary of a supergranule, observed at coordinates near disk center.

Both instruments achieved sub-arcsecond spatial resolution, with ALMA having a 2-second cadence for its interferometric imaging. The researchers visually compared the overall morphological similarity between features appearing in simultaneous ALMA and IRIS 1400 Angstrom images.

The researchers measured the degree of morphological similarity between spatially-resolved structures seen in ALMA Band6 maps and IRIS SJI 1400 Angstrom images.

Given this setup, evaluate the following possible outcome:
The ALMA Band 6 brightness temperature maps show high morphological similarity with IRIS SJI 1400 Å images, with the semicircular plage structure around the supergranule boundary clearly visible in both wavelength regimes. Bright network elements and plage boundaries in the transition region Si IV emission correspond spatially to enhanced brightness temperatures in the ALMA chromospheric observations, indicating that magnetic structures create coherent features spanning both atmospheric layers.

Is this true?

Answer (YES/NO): NO